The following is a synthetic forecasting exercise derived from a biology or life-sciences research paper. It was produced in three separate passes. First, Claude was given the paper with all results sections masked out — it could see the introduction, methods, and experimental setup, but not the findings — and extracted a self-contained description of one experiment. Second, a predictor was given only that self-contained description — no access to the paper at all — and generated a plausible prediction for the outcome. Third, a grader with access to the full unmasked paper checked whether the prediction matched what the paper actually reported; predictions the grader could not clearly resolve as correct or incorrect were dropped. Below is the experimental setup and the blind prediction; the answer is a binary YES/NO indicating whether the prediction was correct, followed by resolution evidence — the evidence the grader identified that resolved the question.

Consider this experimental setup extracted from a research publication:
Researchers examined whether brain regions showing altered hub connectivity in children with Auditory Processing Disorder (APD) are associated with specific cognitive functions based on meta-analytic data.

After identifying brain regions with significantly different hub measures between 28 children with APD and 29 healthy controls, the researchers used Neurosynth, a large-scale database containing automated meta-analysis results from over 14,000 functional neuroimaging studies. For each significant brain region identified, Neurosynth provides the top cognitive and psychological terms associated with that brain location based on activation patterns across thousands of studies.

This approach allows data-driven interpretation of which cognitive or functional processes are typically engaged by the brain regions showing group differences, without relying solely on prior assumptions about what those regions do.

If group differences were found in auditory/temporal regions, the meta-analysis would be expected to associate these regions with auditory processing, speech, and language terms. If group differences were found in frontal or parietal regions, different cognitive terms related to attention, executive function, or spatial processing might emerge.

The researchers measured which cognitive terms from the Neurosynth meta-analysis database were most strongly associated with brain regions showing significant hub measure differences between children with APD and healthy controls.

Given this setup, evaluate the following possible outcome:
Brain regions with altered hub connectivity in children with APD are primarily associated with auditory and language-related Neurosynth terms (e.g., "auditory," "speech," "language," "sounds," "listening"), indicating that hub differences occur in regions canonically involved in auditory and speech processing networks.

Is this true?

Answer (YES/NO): NO